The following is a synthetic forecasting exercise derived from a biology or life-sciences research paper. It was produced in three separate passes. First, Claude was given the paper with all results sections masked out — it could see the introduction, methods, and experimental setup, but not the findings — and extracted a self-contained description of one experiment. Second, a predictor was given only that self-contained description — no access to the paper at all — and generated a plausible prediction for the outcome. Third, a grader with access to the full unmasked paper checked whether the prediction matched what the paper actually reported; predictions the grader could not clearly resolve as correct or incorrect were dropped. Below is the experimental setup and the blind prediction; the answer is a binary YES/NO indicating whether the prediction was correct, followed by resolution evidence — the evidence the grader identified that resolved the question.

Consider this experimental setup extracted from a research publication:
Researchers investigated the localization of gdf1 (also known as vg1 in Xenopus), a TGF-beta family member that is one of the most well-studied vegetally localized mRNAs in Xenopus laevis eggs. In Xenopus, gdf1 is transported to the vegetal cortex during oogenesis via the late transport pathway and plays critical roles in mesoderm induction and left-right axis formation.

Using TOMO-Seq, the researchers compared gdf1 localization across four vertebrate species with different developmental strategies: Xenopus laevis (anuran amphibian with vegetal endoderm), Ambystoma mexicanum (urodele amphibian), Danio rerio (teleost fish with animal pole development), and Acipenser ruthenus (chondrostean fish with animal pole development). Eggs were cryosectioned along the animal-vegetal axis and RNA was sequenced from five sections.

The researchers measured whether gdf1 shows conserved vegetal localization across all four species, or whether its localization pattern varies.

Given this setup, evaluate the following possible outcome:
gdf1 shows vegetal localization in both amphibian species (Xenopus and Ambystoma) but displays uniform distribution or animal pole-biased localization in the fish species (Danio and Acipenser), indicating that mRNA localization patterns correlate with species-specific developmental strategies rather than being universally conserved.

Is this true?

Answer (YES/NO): NO